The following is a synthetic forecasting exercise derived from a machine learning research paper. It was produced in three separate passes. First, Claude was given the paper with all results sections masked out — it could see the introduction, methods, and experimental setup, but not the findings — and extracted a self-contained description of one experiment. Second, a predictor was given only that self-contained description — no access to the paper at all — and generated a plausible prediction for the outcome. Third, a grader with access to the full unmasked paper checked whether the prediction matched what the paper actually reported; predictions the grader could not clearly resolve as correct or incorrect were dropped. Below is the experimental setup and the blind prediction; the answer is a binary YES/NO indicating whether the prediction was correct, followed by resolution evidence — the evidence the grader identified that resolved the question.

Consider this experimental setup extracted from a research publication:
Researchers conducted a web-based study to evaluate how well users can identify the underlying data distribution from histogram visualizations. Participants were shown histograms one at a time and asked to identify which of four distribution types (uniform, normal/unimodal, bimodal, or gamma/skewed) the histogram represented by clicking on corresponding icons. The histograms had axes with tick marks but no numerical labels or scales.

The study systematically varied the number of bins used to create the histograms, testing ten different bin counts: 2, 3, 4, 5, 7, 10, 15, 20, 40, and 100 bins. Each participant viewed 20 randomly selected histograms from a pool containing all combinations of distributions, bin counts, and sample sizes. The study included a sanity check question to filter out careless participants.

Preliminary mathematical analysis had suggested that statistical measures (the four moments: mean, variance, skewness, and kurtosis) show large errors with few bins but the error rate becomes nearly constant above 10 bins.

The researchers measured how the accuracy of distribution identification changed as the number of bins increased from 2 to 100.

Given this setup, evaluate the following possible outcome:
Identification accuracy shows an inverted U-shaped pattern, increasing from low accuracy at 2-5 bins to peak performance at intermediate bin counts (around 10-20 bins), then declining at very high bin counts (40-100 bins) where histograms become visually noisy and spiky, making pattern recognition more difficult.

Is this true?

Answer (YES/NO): NO